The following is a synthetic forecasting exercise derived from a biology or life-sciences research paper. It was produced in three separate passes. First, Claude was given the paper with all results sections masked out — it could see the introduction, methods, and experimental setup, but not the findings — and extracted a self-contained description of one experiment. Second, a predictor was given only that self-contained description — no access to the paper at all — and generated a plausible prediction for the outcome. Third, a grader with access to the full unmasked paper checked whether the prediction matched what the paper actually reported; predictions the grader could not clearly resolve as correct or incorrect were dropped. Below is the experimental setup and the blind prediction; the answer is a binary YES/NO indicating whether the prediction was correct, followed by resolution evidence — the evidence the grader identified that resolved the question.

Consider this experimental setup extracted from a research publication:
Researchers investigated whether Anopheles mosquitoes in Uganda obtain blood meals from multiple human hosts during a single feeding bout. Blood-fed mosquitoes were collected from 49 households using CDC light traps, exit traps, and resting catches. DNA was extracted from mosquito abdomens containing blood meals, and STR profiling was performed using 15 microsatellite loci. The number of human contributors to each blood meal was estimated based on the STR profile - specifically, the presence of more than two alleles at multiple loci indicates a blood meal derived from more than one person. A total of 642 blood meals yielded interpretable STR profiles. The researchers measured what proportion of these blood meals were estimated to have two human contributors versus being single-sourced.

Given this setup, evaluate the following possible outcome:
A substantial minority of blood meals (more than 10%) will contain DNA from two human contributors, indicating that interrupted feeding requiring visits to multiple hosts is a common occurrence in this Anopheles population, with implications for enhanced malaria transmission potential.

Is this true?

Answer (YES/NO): YES